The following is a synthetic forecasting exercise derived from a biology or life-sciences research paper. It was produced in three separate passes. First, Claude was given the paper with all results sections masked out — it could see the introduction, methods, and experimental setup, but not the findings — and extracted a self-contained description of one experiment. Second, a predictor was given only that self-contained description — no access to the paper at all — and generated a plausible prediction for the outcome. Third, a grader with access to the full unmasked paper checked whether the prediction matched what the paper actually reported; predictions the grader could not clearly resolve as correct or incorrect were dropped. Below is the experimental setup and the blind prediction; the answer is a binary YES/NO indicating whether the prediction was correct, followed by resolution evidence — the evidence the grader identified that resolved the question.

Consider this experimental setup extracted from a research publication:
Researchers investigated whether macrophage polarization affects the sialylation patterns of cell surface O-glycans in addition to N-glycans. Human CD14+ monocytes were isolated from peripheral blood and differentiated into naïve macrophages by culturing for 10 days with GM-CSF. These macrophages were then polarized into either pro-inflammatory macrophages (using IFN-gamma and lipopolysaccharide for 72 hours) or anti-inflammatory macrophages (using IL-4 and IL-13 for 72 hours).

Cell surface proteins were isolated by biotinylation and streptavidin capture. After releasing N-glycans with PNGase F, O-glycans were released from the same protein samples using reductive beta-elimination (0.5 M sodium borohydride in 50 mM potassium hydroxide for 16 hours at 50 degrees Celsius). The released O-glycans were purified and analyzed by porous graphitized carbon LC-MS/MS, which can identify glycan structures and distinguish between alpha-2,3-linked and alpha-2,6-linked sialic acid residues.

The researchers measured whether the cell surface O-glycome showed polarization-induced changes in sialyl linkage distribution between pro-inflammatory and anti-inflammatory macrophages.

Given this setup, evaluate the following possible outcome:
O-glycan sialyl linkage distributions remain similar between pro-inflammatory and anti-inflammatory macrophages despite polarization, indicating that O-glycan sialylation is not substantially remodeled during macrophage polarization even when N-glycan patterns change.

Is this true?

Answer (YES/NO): YES